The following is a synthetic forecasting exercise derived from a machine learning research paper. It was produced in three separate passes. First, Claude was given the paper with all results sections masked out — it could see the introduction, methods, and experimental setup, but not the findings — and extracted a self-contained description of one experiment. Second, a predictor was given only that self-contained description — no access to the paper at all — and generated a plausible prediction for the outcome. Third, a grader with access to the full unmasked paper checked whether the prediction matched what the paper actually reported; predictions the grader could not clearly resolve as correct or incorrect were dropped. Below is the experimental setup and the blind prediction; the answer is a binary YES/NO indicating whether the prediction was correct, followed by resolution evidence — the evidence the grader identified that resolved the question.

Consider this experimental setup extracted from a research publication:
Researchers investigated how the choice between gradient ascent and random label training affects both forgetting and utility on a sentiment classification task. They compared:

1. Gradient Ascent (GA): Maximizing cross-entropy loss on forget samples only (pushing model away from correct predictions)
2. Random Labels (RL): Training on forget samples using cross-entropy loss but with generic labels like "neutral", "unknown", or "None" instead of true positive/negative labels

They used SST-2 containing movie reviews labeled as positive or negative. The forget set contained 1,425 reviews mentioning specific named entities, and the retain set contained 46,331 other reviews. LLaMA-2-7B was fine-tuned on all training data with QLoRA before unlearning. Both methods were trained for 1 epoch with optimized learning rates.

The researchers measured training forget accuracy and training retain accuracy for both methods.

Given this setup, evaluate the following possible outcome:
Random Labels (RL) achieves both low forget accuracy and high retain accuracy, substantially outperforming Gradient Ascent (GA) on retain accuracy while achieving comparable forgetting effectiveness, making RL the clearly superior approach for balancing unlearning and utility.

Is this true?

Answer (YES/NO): NO